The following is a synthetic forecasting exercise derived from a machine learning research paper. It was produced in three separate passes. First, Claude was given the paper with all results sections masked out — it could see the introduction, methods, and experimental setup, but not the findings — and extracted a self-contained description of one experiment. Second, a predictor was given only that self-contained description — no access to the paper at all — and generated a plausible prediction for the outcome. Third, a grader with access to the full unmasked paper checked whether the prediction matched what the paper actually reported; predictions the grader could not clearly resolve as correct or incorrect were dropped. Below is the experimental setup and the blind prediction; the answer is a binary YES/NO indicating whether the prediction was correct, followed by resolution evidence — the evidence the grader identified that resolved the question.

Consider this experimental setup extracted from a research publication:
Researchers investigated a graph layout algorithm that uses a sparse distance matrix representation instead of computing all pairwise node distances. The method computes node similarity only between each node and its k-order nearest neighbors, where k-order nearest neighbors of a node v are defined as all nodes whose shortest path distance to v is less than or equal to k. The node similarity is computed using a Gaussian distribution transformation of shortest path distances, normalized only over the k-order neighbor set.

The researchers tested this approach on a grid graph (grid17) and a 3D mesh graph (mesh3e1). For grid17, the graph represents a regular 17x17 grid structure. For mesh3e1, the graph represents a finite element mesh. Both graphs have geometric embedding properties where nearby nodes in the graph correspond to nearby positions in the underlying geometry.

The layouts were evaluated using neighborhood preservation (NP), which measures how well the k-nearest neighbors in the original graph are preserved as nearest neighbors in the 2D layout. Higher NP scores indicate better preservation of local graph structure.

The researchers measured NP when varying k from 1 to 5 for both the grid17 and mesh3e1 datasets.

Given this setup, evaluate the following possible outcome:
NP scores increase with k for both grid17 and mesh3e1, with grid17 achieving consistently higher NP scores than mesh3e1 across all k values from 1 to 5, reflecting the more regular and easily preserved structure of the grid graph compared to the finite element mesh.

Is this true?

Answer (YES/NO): NO